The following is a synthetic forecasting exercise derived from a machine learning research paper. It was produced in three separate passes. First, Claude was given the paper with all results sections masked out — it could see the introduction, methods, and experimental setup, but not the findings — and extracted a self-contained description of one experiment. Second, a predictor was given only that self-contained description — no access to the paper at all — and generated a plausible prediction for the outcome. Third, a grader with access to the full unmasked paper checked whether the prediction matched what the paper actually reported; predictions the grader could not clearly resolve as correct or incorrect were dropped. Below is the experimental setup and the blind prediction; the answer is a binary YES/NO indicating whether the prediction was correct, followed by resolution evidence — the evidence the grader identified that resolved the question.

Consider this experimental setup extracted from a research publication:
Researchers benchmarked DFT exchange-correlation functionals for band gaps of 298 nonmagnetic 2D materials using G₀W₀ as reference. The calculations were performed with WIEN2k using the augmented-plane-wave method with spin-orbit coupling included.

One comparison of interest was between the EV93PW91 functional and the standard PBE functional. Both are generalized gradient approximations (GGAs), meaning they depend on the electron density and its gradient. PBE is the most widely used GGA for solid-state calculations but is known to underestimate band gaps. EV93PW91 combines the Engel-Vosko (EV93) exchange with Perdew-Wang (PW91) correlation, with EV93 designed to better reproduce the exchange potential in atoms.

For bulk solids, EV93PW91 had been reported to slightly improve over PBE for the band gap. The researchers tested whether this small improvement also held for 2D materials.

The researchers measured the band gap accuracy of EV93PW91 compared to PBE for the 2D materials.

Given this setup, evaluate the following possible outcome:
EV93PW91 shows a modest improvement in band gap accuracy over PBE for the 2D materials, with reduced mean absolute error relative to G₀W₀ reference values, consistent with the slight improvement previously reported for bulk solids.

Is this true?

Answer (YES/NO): YES